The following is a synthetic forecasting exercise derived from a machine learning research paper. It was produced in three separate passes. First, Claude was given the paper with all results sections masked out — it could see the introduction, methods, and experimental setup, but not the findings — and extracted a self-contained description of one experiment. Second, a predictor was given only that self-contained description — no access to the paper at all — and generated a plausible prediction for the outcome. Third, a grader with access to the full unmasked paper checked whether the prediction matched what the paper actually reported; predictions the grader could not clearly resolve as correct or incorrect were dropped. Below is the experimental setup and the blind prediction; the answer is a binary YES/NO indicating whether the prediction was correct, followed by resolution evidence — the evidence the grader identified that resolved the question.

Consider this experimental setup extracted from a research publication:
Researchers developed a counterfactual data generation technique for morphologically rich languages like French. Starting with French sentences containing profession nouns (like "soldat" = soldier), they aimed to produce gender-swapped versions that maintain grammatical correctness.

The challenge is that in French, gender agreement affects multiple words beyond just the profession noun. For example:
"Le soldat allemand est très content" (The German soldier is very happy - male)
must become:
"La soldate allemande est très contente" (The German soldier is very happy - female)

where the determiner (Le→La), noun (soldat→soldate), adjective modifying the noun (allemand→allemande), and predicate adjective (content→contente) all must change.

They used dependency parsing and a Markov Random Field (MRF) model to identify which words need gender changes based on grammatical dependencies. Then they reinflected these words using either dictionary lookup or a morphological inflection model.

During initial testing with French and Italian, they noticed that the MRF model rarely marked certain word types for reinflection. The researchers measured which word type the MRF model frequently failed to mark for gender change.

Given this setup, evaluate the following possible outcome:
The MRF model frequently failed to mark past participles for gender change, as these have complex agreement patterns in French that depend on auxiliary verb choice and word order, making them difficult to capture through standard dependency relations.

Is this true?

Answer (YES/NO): NO